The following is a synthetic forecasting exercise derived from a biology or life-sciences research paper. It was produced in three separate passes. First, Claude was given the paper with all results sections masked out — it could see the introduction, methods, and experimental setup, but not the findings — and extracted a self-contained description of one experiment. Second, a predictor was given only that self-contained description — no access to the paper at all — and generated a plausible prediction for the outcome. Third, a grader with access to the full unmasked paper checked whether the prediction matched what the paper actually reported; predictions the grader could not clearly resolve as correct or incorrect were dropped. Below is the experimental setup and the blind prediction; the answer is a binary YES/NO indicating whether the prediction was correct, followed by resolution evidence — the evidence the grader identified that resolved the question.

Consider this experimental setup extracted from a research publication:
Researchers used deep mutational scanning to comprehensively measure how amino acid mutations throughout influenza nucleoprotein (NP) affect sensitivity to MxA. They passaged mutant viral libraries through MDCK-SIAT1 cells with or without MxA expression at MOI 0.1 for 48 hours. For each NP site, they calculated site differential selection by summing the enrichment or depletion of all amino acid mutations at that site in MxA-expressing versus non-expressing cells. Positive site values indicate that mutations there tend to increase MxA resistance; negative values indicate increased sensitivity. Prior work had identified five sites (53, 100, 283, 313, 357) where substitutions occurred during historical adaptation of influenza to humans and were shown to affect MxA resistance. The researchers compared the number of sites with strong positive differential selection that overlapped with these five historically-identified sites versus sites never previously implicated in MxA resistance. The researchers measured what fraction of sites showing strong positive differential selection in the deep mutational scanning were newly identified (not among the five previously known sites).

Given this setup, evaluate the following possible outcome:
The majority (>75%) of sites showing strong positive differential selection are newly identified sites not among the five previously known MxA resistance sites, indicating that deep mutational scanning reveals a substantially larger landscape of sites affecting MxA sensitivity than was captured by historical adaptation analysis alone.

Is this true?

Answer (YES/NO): YES